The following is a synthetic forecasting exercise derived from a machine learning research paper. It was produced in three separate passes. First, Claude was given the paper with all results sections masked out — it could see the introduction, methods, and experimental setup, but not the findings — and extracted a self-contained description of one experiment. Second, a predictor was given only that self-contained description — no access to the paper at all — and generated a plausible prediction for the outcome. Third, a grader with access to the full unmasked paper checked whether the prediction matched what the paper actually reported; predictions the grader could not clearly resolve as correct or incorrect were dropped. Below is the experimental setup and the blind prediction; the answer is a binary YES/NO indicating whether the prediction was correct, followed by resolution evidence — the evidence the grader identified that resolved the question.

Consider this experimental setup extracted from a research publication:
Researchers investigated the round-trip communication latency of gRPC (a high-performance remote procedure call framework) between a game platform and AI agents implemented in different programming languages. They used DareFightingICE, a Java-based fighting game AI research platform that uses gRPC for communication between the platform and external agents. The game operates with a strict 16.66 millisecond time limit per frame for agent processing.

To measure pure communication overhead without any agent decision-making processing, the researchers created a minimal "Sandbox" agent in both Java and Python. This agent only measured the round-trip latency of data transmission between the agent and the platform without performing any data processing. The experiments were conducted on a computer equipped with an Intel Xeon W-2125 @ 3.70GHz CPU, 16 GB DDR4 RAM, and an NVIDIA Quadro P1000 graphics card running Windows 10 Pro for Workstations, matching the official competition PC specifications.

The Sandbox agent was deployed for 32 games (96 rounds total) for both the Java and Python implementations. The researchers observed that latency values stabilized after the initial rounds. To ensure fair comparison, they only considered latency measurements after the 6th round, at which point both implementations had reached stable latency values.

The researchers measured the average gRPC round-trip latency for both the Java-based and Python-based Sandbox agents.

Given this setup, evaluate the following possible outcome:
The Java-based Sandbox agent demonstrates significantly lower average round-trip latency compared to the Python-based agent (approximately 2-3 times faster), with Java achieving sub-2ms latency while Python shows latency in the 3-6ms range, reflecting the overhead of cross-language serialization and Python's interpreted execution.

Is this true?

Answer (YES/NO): NO